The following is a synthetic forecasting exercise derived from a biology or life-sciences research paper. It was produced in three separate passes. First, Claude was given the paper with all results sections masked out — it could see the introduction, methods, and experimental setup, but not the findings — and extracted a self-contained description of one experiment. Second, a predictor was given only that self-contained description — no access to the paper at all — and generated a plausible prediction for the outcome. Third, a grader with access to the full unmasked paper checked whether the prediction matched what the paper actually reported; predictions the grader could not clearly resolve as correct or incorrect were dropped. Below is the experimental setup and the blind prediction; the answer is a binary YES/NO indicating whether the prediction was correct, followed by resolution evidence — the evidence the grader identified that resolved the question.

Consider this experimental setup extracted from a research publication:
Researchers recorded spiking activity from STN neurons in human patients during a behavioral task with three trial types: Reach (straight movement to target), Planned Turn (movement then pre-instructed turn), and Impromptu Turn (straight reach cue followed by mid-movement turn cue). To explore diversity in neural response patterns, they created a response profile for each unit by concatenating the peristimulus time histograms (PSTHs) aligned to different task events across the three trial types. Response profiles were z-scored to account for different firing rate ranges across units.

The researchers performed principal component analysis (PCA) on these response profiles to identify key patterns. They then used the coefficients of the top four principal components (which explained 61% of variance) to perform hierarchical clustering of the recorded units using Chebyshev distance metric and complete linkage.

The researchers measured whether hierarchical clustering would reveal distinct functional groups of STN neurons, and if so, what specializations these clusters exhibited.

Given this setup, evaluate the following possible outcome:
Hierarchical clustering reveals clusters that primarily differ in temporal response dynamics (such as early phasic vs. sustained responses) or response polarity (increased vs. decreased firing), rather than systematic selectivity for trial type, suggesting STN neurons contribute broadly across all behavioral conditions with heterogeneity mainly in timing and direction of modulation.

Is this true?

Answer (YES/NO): NO